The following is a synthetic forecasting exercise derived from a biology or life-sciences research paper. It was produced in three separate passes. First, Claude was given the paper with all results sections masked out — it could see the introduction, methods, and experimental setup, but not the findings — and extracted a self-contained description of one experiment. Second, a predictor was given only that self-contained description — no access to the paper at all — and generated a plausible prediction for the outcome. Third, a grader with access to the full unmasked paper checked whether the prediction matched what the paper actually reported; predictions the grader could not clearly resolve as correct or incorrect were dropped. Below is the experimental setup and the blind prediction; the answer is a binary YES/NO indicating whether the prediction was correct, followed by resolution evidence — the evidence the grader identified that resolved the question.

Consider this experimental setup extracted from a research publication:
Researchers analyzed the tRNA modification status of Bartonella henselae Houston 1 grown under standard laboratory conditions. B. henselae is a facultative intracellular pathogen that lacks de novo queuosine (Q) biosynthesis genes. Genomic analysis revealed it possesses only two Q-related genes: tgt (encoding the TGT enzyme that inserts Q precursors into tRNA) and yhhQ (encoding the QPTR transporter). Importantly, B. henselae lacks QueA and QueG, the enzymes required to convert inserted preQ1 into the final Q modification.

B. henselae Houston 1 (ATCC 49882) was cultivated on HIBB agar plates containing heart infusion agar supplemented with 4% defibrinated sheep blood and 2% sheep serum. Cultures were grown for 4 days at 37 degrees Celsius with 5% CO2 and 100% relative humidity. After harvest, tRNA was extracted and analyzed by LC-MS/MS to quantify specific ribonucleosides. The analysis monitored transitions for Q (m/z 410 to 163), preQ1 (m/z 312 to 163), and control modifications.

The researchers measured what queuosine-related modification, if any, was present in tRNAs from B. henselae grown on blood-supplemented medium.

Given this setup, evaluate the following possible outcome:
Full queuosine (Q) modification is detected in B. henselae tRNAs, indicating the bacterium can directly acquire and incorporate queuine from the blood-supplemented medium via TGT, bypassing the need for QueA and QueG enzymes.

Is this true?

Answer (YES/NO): NO